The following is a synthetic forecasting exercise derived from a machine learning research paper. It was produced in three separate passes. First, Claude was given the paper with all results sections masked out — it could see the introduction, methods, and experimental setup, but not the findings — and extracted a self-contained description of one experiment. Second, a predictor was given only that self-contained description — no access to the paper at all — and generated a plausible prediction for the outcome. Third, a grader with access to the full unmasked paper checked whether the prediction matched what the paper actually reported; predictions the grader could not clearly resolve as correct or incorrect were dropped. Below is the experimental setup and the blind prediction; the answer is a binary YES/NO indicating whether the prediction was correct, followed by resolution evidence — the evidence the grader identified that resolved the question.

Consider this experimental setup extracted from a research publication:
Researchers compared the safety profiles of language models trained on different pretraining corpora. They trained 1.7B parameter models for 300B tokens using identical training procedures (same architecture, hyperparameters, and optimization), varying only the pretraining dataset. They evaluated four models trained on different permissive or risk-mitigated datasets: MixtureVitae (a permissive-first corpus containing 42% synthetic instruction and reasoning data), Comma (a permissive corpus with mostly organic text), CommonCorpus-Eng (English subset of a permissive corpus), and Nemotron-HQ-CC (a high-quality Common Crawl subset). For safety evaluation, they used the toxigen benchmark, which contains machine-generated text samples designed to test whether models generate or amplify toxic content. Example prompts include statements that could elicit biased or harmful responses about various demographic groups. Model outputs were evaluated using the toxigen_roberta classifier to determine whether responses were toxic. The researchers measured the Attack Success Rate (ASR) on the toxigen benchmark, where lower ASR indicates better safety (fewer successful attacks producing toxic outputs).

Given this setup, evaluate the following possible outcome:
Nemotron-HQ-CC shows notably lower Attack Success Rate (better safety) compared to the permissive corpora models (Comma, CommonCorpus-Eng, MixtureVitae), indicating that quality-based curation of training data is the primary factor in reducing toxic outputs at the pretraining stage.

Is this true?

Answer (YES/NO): NO